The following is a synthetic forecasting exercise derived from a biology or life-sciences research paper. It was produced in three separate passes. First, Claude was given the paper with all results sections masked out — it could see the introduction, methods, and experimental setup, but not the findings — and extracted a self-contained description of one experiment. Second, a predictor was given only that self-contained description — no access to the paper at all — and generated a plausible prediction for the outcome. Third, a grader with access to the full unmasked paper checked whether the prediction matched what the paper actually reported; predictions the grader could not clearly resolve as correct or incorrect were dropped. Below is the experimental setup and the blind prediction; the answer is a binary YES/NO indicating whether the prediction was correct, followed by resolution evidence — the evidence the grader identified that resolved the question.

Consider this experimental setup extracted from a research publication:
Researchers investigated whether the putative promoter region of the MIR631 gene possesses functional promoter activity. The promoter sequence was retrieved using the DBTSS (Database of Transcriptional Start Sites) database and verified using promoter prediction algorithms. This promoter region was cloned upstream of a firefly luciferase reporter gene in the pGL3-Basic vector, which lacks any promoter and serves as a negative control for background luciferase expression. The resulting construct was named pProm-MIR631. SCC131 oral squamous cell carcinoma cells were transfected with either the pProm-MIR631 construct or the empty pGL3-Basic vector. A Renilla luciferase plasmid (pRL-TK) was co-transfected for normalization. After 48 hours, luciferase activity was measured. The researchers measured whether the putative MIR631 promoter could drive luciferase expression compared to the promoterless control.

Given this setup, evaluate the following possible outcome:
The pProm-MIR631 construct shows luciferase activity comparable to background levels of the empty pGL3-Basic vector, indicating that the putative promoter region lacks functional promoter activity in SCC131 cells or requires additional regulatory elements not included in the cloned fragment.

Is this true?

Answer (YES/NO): NO